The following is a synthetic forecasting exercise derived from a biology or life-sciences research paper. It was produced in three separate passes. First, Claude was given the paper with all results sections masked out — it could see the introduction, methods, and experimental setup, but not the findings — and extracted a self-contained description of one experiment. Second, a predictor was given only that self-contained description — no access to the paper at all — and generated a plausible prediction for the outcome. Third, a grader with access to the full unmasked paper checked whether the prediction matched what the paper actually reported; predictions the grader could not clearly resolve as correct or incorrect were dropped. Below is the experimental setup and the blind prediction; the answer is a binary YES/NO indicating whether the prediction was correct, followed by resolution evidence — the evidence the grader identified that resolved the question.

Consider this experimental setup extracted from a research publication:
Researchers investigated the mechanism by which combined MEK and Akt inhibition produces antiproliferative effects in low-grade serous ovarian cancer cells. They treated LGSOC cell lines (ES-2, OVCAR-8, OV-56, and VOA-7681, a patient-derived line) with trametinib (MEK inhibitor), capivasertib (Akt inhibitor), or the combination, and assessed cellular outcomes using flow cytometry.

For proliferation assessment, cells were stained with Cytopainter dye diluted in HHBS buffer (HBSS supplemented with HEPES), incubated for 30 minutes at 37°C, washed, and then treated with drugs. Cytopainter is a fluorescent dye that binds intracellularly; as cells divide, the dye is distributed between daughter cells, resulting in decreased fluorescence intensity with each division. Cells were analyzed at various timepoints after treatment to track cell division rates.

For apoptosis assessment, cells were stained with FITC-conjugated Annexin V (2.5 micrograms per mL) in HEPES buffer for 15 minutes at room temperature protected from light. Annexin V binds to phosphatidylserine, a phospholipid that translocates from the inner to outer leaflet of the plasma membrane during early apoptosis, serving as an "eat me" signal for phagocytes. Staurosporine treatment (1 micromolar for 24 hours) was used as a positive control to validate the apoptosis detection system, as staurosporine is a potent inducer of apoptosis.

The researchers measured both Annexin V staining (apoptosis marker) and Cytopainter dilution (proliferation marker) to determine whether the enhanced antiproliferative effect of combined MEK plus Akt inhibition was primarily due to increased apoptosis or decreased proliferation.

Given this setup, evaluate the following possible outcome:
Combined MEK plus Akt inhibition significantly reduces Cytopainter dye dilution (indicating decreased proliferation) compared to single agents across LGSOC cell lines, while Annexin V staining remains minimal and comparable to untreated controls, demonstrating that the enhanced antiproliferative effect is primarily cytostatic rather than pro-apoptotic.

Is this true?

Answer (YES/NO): NO